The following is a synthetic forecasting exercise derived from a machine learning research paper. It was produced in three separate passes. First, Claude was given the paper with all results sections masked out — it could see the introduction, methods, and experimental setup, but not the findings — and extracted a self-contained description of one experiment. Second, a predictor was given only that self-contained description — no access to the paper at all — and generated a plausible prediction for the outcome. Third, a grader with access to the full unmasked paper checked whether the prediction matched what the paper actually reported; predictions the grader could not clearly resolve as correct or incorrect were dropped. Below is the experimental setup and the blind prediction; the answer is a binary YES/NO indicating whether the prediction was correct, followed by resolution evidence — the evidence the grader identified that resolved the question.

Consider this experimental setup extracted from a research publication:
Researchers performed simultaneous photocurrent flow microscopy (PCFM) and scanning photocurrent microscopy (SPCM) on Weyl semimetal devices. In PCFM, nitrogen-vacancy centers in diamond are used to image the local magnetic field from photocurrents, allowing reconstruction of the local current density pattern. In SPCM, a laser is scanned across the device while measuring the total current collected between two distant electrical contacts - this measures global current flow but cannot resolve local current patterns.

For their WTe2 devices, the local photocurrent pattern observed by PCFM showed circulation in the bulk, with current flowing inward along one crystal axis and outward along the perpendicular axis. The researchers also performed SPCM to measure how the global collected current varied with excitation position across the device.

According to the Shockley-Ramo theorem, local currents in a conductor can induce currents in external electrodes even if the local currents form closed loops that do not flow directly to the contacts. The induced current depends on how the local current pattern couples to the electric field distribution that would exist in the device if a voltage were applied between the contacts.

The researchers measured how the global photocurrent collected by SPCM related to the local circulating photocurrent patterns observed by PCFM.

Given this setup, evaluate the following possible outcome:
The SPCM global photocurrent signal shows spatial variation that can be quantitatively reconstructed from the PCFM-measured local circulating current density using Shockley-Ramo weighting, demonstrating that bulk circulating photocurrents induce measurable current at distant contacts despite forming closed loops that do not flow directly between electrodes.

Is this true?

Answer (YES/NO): YES